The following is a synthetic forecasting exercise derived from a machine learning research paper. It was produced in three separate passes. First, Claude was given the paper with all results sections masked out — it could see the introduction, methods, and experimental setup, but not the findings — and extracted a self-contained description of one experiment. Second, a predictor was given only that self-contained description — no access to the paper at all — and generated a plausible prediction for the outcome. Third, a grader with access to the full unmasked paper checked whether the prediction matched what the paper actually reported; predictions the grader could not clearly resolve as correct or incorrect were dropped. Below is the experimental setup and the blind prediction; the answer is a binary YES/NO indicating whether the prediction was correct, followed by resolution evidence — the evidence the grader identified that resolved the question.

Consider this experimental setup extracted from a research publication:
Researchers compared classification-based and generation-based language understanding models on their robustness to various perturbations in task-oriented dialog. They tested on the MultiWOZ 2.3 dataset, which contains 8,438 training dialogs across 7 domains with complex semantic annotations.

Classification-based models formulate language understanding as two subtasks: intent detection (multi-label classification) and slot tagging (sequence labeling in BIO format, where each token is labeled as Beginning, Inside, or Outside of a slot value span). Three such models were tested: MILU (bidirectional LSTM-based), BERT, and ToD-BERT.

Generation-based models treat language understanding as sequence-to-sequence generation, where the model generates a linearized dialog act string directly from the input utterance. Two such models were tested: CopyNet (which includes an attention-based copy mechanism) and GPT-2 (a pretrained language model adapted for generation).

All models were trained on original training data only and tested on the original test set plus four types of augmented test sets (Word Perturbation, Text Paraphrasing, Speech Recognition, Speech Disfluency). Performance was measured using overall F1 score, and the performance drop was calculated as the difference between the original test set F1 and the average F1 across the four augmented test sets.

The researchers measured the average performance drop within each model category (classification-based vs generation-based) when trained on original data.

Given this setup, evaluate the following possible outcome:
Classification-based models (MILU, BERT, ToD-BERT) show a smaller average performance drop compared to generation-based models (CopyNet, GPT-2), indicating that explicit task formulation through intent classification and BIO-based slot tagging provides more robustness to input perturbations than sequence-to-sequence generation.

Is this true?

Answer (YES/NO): YES